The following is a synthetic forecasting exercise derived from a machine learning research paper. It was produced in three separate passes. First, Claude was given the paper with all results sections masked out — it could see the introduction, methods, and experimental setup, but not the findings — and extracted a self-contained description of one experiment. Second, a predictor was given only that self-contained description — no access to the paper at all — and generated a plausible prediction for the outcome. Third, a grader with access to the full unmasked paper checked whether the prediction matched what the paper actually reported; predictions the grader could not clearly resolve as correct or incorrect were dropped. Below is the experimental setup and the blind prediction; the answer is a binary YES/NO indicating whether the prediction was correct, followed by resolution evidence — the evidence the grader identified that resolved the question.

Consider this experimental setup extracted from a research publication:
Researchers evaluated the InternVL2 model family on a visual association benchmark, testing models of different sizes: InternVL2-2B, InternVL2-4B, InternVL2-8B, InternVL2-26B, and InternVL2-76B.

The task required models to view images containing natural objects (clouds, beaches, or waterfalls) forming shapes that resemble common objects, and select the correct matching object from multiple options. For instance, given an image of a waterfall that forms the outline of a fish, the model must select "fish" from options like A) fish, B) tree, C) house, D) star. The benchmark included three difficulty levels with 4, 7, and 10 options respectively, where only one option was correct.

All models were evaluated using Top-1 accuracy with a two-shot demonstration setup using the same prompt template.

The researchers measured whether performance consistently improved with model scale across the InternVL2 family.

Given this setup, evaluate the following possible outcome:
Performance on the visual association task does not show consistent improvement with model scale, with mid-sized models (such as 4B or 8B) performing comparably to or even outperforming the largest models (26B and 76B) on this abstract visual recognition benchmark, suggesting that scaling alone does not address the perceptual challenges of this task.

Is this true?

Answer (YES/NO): YES